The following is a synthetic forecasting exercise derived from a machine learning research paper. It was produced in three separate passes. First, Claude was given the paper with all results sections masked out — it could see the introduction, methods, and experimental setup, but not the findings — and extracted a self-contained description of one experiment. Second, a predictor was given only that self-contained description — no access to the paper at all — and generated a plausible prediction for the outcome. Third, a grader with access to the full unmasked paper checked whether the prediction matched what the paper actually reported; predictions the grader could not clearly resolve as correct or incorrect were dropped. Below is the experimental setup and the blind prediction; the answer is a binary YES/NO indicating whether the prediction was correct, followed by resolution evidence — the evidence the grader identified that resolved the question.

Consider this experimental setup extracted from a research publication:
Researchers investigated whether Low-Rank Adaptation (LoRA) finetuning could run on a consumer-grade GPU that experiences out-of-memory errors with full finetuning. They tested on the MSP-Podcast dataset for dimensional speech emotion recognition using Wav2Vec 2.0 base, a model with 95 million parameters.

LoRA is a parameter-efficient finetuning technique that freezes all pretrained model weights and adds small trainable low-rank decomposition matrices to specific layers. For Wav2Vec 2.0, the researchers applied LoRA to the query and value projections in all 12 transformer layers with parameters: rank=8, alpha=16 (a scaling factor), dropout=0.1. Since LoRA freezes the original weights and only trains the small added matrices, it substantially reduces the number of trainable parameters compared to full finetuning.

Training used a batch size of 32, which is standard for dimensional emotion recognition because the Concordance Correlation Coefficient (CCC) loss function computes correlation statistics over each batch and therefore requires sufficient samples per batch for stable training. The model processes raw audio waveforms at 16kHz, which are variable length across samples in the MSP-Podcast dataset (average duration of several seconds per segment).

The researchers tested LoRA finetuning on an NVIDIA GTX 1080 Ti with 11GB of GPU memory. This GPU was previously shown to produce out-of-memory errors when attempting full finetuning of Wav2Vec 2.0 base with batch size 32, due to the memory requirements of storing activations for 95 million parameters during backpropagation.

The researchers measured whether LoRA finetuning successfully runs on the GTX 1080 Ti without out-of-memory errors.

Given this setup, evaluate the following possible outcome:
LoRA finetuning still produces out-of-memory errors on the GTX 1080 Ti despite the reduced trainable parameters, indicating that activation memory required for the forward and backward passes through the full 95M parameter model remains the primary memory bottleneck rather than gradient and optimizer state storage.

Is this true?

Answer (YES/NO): NO